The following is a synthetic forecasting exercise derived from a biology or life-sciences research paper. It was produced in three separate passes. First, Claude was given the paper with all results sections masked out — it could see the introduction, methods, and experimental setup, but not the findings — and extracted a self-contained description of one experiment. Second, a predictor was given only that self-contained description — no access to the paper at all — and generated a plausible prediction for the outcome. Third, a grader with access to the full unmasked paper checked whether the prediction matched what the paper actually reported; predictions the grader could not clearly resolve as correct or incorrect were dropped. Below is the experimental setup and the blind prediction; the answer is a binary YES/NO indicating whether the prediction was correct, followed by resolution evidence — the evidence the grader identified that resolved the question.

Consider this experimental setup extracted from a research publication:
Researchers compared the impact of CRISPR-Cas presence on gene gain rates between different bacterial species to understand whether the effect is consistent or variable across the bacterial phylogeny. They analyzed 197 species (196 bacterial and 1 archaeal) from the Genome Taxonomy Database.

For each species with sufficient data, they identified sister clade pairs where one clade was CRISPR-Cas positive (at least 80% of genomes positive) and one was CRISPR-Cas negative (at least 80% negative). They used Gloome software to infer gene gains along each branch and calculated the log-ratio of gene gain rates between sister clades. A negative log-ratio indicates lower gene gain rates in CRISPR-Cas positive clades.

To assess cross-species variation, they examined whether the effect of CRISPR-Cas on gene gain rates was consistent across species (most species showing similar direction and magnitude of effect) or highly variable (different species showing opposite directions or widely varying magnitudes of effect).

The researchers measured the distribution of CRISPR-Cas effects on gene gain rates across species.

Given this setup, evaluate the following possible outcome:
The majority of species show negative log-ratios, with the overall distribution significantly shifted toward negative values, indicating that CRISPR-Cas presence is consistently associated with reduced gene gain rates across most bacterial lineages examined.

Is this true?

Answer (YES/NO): NO